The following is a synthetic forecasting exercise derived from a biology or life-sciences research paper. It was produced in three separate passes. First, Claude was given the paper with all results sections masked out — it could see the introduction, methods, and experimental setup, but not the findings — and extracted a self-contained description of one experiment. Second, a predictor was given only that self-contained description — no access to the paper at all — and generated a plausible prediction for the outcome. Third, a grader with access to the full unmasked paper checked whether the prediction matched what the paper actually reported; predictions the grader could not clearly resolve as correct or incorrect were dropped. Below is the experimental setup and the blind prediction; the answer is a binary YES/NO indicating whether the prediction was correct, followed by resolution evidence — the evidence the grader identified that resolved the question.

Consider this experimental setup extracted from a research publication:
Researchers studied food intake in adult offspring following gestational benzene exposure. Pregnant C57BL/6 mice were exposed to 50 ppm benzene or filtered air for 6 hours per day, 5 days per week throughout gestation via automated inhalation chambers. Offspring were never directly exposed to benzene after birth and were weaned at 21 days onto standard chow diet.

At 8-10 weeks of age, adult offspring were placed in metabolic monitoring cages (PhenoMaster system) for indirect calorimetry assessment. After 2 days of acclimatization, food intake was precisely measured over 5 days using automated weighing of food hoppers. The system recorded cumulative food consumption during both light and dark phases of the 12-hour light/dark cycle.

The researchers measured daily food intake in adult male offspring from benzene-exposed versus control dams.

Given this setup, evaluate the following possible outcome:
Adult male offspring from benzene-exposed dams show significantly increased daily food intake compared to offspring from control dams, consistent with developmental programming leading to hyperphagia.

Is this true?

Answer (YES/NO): NO